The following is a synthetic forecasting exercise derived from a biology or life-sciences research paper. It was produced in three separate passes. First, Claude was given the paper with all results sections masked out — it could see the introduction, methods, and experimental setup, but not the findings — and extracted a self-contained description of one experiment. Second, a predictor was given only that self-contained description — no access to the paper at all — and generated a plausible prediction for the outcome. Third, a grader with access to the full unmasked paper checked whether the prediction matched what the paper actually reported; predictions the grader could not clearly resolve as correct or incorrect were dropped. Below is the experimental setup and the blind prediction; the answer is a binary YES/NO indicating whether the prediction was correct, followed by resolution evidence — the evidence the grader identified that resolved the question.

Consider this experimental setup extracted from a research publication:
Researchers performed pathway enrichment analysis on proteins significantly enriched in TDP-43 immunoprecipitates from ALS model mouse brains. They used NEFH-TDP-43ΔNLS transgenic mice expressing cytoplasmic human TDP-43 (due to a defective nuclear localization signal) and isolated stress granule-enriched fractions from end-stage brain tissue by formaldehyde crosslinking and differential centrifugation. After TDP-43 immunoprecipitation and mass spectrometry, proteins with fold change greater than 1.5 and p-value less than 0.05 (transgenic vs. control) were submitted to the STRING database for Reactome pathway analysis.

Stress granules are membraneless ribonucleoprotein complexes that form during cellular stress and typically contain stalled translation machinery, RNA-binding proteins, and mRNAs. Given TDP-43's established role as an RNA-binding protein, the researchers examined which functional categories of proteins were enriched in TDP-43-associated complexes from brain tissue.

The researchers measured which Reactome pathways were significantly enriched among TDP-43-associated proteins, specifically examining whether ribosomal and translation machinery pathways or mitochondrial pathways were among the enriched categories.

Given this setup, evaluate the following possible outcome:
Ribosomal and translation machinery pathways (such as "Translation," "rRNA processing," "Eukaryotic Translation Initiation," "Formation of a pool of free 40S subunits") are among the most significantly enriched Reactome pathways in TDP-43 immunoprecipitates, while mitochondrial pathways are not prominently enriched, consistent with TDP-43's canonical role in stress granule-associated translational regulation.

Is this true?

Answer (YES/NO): NO